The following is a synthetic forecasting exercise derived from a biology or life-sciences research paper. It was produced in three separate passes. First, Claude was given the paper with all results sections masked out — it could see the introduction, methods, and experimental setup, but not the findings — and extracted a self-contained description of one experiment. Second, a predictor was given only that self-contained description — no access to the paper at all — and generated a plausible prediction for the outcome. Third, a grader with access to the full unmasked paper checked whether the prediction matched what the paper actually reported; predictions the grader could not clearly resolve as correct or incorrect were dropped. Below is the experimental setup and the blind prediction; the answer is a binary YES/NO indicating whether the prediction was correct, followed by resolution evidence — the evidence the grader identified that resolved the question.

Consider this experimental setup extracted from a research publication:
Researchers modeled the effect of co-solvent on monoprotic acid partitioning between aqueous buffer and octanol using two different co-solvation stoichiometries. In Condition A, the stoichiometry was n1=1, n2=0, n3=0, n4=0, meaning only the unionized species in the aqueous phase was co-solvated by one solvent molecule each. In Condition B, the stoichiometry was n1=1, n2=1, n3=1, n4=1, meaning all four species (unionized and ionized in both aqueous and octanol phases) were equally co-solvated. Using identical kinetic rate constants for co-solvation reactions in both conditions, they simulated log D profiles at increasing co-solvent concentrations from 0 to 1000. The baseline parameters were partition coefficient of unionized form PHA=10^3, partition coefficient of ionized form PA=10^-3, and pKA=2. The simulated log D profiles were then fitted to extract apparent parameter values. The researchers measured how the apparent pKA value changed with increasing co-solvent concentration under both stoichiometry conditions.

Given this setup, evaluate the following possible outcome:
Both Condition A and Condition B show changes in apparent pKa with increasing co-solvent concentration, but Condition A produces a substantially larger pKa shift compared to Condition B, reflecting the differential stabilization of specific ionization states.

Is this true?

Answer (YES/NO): NO